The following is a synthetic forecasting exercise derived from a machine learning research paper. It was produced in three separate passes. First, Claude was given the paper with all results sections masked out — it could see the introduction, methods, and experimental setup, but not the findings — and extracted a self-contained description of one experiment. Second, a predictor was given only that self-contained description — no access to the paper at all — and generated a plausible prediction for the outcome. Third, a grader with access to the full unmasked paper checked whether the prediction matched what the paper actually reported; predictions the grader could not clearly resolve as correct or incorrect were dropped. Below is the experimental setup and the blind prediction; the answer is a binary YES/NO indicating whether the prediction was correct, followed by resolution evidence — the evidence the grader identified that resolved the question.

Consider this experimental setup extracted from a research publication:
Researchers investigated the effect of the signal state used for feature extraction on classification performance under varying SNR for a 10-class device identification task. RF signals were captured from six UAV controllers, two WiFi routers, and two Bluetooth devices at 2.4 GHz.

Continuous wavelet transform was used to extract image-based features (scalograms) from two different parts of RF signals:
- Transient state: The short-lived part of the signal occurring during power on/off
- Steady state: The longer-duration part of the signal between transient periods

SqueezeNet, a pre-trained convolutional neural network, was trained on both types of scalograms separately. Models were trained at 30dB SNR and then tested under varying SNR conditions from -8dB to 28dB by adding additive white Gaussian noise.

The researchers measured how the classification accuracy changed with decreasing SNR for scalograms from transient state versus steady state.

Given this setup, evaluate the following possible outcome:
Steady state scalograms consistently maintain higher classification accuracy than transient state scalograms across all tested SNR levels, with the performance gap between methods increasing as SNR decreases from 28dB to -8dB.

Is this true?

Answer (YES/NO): NO